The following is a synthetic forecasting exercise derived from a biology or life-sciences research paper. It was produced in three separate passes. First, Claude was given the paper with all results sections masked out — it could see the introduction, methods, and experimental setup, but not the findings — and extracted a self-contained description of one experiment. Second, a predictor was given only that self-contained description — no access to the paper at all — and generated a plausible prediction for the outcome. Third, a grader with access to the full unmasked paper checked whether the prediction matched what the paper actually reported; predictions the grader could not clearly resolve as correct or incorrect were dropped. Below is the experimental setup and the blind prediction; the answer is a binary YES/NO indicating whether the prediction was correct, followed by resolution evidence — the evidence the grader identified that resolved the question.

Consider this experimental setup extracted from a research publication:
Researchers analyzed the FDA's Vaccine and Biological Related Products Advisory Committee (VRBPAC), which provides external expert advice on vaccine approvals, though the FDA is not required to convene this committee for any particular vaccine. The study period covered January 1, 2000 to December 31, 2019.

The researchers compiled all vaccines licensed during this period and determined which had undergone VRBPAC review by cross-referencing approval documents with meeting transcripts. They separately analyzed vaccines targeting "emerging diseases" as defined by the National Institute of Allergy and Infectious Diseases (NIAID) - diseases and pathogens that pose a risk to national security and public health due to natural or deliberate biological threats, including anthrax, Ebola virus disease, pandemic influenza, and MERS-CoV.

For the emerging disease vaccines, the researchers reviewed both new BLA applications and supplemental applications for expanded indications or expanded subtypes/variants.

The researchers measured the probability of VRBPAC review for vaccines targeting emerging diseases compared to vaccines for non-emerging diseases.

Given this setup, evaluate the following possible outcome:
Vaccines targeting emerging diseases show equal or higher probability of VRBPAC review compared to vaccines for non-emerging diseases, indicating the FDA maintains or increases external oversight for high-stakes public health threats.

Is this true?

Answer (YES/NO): NO